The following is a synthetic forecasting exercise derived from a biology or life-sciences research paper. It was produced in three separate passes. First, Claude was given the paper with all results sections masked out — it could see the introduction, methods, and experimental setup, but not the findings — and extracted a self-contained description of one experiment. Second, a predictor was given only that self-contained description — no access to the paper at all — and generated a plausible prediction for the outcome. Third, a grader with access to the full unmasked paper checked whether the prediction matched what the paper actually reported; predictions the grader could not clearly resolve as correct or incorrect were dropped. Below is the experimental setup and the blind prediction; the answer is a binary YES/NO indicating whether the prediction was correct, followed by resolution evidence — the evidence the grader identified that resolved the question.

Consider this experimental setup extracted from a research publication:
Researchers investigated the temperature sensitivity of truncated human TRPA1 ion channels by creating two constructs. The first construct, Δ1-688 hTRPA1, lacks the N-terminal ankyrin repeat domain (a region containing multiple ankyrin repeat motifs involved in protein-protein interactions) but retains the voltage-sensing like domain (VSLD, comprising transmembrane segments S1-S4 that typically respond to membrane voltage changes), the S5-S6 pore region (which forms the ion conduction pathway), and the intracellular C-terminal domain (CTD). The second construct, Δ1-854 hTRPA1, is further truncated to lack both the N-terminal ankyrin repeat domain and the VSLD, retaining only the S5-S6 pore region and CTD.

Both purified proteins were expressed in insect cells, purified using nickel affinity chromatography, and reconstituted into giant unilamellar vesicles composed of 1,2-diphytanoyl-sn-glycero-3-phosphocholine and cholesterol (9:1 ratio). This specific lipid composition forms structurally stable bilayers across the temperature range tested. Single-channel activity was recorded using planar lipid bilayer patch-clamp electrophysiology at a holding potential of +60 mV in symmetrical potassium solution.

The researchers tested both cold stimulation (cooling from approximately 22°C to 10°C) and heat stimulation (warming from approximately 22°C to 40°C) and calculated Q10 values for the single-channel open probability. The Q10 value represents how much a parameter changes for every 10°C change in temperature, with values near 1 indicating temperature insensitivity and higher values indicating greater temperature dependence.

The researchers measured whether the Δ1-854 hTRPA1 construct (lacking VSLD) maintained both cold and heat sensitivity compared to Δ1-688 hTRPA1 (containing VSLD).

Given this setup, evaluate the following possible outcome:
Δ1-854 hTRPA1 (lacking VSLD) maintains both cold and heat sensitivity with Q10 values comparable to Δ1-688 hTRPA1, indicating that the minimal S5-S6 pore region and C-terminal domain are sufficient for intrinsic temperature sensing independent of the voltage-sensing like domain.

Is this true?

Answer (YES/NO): NO